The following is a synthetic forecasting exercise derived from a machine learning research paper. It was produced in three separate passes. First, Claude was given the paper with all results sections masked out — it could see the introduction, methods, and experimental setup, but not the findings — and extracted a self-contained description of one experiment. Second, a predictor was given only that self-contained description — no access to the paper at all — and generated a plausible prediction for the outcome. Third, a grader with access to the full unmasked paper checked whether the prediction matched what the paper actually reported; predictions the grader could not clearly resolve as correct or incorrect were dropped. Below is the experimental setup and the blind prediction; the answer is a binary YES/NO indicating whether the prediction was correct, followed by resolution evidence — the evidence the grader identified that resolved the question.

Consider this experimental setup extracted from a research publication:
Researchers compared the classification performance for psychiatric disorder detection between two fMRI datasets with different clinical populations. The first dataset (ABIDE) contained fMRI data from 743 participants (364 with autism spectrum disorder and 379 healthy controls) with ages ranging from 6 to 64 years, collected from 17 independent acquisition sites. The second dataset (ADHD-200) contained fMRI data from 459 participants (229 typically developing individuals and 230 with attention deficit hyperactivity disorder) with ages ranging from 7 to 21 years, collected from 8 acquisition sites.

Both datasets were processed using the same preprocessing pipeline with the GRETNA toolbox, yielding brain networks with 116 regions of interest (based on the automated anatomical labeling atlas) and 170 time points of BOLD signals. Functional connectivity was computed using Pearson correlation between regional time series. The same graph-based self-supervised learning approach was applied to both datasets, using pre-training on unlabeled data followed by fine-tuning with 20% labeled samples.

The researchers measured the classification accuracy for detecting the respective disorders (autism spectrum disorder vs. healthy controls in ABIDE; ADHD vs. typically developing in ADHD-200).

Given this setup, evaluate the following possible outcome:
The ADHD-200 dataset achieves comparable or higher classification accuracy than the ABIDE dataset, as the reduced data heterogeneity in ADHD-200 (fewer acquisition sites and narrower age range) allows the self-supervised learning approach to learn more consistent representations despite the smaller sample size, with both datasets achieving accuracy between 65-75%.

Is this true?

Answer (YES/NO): NO